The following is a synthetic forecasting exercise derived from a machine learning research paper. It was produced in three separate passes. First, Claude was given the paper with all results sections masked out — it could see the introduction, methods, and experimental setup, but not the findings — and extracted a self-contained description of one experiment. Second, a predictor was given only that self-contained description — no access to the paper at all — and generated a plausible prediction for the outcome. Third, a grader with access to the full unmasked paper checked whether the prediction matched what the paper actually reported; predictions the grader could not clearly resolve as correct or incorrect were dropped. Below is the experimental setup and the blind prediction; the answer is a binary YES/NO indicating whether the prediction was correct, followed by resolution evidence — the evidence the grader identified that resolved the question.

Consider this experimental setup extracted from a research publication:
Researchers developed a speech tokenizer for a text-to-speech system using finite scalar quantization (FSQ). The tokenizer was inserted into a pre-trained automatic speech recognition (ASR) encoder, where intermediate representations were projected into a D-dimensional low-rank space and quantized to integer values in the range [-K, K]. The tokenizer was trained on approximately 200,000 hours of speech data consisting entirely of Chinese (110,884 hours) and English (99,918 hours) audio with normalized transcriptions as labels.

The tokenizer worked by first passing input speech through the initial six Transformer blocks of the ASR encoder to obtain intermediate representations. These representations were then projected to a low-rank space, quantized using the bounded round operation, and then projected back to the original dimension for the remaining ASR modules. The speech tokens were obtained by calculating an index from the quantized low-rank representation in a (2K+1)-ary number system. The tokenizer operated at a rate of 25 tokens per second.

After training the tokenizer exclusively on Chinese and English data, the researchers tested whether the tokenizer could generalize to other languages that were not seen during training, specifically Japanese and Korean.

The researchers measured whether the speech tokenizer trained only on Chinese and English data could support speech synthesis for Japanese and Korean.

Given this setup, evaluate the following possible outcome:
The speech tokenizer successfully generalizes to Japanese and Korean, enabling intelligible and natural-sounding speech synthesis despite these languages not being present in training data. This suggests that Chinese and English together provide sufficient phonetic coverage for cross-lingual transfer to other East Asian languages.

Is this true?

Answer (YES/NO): NO